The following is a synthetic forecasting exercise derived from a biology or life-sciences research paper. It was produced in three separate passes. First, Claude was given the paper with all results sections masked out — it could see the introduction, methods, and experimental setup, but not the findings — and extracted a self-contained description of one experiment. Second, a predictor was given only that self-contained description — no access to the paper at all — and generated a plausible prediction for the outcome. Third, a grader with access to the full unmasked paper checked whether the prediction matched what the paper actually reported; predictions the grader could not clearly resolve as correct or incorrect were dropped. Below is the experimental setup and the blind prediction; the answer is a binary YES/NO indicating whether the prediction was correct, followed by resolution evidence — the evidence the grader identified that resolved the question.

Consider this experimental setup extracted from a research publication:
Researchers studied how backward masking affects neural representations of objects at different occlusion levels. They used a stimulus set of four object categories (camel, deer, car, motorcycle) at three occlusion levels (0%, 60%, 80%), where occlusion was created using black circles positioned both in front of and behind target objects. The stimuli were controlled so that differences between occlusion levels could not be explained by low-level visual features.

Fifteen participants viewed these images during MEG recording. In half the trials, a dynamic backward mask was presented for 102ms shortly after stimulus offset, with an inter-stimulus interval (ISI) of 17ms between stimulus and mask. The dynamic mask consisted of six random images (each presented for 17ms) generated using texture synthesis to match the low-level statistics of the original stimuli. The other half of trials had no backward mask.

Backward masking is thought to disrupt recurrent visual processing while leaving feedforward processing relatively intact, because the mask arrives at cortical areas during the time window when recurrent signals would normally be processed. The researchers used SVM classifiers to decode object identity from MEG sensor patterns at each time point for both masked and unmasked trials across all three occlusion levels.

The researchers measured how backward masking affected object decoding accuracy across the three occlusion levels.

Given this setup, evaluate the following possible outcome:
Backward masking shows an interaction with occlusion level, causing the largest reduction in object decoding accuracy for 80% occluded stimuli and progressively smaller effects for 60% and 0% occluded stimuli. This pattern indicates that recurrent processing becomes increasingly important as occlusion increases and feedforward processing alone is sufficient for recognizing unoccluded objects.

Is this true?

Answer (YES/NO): NO